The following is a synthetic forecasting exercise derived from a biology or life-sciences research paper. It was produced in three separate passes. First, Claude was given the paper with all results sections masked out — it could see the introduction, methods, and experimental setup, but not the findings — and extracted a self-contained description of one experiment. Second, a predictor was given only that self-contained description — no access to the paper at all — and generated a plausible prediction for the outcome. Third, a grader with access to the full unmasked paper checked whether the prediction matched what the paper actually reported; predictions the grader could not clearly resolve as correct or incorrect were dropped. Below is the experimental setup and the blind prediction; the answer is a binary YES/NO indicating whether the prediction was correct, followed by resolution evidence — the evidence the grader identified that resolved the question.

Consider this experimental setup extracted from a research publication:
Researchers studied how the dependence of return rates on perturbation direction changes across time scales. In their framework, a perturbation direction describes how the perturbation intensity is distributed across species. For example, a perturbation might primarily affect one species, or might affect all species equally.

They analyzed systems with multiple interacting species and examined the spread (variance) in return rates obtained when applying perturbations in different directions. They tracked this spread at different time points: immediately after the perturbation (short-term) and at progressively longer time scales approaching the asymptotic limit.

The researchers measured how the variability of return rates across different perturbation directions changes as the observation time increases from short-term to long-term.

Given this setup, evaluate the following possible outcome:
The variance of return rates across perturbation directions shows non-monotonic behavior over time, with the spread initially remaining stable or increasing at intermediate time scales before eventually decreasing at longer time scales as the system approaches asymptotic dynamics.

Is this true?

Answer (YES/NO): NO